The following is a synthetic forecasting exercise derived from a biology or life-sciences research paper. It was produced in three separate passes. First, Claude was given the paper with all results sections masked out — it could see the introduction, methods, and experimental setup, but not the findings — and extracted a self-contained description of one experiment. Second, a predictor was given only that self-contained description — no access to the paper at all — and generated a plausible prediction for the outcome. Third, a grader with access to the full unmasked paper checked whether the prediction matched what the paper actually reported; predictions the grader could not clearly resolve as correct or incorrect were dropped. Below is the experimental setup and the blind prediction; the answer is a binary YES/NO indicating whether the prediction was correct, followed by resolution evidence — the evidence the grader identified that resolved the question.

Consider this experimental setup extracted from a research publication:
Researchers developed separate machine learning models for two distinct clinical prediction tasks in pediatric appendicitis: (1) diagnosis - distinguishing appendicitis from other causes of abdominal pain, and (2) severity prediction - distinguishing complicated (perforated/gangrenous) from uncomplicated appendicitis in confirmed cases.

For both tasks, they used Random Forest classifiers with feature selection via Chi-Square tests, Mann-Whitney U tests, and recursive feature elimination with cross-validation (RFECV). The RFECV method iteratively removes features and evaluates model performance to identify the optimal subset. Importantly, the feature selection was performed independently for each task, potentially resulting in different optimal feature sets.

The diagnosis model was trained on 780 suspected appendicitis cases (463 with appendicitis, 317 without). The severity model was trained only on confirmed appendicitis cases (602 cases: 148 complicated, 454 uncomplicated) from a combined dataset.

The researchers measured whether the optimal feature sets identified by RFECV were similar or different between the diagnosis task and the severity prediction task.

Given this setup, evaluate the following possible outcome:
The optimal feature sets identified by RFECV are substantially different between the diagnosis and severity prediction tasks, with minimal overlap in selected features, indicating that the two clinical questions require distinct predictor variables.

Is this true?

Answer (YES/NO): NO